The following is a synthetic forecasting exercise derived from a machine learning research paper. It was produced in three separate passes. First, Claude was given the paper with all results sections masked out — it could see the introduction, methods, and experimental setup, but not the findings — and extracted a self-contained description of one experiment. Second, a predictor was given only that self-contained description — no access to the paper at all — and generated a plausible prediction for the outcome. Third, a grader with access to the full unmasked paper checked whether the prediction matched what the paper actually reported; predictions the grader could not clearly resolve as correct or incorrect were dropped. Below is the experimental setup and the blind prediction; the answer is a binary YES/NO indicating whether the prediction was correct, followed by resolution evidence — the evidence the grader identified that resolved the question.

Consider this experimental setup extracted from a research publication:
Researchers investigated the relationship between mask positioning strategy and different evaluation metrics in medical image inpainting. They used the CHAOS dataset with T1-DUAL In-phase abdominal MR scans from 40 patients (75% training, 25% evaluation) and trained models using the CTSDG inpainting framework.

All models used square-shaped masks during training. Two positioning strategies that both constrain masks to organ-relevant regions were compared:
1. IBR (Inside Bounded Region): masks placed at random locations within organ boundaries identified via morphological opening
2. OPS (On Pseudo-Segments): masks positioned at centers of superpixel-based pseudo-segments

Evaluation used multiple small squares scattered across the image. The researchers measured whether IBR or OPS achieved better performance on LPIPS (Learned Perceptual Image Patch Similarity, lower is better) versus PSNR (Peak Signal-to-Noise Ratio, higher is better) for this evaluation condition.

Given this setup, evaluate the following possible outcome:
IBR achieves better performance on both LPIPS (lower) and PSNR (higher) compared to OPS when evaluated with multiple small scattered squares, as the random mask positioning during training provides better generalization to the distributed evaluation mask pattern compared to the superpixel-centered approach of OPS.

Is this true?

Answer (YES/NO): NO